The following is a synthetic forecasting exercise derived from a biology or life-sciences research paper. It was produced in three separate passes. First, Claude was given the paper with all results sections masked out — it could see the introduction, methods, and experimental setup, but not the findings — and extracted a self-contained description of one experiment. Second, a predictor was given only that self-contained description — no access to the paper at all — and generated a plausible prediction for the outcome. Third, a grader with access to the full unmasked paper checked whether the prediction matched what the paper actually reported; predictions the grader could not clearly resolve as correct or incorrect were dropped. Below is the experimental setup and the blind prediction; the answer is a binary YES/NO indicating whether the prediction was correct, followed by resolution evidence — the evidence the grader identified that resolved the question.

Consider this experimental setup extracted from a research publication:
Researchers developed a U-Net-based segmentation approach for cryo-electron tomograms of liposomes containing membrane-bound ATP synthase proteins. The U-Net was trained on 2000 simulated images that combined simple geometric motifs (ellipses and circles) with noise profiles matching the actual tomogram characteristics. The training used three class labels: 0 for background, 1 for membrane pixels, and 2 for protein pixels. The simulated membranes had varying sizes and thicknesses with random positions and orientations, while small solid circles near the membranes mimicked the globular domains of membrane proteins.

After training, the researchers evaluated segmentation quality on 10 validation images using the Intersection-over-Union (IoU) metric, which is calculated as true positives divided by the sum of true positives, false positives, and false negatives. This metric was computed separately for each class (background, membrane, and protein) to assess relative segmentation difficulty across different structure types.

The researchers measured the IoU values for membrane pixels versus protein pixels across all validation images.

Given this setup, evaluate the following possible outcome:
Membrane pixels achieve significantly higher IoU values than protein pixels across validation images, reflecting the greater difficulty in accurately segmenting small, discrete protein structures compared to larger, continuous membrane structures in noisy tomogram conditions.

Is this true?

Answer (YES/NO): NO